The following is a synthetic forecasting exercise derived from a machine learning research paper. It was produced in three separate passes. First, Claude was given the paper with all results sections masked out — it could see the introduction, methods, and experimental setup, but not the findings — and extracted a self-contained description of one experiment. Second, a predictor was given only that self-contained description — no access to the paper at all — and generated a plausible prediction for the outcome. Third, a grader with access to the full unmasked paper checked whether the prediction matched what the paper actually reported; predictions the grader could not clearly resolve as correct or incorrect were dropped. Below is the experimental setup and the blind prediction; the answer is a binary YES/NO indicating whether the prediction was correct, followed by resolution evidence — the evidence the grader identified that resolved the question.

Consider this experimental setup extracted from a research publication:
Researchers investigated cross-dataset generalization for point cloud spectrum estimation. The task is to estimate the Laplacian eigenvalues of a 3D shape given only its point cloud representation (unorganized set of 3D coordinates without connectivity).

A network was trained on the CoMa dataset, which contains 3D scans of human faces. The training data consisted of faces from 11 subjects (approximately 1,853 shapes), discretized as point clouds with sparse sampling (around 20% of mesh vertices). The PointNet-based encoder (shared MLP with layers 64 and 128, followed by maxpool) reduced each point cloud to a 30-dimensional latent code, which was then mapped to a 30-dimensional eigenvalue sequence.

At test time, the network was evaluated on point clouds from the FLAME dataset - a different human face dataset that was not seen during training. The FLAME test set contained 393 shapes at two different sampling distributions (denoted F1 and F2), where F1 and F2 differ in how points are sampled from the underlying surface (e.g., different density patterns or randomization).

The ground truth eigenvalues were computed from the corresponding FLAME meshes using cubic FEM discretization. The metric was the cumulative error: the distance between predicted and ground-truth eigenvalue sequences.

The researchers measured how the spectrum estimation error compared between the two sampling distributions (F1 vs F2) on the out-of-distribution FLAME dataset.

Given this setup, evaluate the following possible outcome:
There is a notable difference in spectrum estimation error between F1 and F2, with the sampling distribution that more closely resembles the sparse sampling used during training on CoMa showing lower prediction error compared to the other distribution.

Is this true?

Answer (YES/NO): NO